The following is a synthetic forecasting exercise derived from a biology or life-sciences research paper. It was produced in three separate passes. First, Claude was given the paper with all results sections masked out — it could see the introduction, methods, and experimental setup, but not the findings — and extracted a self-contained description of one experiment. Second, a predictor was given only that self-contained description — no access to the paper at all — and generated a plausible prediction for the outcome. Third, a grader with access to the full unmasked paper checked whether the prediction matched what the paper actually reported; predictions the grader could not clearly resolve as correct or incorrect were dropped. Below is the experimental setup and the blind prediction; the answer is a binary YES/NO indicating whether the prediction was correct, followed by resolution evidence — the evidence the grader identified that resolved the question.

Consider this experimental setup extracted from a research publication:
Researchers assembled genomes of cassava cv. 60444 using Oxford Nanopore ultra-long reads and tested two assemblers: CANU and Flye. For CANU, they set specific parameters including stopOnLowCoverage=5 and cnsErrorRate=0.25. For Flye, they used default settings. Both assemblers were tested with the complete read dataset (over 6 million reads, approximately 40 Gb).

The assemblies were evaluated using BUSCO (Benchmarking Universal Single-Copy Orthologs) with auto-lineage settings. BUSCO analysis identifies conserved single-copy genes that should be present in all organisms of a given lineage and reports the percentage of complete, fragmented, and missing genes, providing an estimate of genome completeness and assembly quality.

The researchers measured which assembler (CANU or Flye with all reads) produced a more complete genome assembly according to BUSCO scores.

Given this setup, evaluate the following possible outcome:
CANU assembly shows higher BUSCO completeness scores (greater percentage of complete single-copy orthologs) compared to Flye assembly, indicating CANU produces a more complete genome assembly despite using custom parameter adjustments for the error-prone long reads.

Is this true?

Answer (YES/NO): YES